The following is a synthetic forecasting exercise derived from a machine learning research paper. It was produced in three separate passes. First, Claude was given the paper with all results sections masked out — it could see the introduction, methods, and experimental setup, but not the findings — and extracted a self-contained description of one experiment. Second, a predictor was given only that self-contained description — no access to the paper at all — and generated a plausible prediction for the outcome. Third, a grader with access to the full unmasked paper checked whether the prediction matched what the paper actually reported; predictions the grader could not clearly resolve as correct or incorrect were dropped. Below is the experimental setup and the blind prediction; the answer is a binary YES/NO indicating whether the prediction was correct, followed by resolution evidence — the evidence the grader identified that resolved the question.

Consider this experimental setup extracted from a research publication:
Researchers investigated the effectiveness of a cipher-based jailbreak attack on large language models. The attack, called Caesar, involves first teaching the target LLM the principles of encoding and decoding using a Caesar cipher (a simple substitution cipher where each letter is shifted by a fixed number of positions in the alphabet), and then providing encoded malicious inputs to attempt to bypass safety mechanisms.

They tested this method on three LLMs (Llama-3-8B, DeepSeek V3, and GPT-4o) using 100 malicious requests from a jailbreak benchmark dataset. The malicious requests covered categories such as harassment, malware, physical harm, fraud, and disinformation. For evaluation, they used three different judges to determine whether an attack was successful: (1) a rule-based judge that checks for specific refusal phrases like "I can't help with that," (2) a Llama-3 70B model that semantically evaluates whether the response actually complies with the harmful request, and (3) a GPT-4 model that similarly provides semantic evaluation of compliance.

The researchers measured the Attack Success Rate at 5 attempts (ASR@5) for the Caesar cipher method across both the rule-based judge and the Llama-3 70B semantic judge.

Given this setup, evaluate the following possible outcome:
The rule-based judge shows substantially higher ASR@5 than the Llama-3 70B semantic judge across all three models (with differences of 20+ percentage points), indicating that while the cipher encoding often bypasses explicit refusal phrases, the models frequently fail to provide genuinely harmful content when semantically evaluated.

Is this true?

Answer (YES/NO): YES